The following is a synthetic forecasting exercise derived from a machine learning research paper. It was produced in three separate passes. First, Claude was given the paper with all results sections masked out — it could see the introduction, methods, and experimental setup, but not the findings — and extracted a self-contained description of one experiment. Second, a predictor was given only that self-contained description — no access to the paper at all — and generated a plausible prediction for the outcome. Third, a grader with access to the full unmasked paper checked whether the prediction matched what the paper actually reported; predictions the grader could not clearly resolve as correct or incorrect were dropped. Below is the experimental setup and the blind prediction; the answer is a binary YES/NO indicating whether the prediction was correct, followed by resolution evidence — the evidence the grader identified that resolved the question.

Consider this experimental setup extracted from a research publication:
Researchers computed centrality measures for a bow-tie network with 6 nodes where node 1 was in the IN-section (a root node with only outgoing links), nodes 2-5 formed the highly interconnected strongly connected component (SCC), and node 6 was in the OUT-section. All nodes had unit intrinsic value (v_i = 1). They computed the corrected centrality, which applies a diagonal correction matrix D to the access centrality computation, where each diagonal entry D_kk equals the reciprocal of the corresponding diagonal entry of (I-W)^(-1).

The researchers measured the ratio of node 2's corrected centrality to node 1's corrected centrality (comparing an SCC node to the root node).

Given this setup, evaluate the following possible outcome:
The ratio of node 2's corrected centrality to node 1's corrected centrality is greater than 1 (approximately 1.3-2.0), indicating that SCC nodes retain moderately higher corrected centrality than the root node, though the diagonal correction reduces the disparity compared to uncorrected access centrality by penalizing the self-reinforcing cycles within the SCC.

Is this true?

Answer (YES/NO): NO